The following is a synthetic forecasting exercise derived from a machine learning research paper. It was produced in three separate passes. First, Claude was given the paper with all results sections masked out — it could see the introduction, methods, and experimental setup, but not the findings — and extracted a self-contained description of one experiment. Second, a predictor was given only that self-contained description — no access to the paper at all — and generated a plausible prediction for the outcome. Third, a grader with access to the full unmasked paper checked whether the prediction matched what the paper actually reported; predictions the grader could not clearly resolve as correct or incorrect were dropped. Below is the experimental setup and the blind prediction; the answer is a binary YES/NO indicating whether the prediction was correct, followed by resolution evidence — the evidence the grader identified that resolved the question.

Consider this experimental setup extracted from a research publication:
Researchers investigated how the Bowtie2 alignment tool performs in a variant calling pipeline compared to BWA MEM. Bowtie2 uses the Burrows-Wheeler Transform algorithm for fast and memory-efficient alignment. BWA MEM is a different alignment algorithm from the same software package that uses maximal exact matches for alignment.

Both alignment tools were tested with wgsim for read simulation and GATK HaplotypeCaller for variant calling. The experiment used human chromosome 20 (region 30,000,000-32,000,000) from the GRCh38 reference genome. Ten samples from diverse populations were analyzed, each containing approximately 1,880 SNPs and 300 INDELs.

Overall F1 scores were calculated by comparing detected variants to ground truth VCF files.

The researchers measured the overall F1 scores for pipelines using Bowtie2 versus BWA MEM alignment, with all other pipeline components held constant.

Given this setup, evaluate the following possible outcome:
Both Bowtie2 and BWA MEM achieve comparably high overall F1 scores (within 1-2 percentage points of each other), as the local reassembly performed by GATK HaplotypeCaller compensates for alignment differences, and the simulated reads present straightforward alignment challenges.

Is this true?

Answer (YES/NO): NO